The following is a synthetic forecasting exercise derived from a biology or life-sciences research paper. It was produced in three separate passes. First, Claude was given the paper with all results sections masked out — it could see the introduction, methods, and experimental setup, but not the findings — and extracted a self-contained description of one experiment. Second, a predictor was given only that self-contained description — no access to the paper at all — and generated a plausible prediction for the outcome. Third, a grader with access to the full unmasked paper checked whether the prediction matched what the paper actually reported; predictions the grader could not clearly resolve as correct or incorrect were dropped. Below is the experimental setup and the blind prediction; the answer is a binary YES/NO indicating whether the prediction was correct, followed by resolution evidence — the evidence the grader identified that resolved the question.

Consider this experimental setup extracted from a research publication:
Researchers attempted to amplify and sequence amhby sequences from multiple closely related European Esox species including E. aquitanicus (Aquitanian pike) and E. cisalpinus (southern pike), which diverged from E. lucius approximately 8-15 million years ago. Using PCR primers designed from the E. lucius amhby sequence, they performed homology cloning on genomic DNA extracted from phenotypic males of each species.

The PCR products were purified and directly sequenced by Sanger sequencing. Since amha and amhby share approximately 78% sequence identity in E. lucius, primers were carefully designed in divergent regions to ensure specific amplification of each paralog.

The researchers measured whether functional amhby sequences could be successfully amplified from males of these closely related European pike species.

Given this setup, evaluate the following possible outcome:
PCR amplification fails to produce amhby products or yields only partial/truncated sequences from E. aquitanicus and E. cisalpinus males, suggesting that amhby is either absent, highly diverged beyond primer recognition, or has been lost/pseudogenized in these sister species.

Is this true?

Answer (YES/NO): NO